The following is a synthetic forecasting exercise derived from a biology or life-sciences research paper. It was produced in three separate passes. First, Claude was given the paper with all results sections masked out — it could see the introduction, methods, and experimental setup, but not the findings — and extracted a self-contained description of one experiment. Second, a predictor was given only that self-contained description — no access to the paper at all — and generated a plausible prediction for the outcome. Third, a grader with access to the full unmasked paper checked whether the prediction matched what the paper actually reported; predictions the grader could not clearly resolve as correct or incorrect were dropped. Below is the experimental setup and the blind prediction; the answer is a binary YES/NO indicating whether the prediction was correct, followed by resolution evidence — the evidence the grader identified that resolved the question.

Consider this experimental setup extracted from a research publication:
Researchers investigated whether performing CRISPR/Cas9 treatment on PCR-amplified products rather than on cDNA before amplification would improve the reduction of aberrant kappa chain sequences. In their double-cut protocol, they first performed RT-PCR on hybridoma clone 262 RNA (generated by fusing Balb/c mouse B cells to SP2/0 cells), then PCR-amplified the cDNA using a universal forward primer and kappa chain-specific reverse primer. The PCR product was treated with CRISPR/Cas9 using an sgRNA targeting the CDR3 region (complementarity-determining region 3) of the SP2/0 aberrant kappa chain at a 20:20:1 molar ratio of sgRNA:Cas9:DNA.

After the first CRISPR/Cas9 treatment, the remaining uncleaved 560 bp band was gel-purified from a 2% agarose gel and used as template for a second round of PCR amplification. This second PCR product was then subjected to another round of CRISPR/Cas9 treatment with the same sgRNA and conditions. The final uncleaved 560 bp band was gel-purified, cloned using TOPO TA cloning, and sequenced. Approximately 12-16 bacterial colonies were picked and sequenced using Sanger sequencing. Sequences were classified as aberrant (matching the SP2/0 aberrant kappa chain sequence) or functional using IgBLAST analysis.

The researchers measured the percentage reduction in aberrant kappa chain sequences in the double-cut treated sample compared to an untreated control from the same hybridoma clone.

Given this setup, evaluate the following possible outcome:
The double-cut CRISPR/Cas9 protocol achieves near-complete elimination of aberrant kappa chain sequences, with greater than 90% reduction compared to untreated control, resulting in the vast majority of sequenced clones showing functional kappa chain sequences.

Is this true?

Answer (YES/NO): NO